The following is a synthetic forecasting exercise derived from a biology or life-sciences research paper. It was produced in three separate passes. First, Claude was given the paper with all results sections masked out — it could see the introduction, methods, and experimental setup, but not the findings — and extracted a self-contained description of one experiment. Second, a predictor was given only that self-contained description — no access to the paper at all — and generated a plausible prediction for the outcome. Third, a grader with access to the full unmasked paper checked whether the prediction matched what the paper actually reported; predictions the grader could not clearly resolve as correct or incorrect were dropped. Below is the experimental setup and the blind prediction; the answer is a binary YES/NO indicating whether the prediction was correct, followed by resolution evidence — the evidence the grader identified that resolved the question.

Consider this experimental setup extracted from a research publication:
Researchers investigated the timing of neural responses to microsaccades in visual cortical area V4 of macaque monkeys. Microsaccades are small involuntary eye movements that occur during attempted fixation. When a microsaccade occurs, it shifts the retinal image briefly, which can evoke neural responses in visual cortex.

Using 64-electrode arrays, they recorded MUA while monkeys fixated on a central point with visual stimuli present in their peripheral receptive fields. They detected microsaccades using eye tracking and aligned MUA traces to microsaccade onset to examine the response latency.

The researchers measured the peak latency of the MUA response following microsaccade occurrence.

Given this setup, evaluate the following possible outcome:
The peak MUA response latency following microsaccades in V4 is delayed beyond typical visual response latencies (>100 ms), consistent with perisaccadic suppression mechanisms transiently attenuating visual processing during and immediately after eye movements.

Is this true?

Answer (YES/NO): YES